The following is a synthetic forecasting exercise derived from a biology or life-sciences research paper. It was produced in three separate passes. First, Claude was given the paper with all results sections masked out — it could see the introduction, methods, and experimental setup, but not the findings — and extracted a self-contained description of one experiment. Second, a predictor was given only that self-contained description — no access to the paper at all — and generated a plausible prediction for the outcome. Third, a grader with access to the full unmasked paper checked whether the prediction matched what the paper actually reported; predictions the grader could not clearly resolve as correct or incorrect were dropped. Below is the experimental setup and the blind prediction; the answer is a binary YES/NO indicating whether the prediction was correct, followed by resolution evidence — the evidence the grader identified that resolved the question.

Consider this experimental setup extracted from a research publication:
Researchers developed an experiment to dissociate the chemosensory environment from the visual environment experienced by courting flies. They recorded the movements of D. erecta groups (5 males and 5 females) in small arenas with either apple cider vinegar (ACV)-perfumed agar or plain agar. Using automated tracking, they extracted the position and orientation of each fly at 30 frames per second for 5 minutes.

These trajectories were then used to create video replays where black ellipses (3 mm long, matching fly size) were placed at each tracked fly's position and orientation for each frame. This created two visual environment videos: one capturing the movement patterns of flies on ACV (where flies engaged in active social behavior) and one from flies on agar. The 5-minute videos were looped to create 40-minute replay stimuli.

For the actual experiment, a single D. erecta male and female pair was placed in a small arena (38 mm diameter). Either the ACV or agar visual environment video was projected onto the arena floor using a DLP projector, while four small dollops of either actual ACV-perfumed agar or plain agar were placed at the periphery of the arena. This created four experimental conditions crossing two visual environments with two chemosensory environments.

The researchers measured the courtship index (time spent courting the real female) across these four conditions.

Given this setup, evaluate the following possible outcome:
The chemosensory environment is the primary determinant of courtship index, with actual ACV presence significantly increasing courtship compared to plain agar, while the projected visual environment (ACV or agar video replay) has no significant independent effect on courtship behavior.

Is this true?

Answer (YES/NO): NO